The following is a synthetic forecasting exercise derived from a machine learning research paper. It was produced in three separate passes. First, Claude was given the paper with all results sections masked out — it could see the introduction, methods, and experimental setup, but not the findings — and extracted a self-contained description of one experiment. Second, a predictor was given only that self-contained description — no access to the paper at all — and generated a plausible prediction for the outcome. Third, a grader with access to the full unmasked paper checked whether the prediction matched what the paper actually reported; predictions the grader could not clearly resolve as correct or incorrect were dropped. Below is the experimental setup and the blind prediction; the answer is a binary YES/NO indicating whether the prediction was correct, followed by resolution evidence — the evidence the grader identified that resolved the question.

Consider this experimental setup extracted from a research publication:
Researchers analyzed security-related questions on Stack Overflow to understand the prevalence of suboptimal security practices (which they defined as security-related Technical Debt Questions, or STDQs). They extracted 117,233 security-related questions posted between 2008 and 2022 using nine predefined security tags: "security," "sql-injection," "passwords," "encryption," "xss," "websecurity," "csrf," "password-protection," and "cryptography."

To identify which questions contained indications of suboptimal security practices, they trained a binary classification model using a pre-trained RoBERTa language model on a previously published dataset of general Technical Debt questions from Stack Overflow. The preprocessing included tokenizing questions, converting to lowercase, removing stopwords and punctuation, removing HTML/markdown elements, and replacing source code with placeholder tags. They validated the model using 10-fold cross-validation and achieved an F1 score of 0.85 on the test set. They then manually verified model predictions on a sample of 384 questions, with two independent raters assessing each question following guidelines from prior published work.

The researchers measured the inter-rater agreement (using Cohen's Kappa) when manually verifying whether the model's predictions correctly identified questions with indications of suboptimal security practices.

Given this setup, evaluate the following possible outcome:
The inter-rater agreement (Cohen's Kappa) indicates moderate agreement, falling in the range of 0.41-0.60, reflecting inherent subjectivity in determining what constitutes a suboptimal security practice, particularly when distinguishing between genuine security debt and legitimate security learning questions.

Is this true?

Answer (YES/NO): NO